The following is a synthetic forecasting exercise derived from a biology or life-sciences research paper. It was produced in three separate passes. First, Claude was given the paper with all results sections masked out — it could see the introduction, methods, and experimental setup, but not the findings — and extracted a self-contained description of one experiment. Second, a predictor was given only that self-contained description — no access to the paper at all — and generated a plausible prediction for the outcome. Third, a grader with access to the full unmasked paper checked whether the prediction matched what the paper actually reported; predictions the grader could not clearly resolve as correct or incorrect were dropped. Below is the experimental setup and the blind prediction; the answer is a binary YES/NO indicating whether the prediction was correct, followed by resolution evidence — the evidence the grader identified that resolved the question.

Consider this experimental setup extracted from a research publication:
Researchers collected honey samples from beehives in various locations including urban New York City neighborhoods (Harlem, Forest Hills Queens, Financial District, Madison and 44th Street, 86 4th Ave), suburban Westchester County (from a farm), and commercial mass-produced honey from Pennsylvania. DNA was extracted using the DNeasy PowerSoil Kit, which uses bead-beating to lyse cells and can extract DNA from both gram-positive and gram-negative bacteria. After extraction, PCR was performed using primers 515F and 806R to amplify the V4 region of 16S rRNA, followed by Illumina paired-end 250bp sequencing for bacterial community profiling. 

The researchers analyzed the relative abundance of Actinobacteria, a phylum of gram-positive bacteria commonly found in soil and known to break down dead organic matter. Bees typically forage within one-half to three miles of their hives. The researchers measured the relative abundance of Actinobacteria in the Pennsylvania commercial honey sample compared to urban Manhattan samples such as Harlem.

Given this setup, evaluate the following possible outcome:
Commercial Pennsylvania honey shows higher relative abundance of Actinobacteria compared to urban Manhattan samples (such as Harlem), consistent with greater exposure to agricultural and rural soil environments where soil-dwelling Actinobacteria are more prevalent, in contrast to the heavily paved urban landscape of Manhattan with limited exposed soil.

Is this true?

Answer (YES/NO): YES